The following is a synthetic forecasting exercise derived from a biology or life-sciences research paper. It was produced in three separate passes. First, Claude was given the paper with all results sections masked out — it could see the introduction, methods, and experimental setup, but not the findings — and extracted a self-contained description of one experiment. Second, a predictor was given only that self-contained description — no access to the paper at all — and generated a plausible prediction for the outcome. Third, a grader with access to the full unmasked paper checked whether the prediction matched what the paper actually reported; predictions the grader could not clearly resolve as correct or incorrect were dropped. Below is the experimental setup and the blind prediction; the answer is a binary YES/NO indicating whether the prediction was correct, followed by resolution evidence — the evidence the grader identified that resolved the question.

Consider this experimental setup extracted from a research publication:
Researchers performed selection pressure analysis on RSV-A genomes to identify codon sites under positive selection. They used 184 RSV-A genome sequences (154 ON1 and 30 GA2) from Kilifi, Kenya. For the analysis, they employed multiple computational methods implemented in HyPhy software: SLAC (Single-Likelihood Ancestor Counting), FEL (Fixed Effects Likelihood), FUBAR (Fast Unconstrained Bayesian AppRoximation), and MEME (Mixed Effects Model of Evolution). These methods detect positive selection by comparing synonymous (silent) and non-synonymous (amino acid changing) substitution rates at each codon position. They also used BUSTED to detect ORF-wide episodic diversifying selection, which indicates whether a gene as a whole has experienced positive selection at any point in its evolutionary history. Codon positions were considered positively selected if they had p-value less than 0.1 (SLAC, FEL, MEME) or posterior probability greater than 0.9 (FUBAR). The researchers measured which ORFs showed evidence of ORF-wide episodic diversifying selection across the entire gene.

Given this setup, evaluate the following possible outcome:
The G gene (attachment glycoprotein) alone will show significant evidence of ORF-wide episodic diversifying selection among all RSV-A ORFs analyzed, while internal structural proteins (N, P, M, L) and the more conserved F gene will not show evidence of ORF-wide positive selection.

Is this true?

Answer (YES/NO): NO